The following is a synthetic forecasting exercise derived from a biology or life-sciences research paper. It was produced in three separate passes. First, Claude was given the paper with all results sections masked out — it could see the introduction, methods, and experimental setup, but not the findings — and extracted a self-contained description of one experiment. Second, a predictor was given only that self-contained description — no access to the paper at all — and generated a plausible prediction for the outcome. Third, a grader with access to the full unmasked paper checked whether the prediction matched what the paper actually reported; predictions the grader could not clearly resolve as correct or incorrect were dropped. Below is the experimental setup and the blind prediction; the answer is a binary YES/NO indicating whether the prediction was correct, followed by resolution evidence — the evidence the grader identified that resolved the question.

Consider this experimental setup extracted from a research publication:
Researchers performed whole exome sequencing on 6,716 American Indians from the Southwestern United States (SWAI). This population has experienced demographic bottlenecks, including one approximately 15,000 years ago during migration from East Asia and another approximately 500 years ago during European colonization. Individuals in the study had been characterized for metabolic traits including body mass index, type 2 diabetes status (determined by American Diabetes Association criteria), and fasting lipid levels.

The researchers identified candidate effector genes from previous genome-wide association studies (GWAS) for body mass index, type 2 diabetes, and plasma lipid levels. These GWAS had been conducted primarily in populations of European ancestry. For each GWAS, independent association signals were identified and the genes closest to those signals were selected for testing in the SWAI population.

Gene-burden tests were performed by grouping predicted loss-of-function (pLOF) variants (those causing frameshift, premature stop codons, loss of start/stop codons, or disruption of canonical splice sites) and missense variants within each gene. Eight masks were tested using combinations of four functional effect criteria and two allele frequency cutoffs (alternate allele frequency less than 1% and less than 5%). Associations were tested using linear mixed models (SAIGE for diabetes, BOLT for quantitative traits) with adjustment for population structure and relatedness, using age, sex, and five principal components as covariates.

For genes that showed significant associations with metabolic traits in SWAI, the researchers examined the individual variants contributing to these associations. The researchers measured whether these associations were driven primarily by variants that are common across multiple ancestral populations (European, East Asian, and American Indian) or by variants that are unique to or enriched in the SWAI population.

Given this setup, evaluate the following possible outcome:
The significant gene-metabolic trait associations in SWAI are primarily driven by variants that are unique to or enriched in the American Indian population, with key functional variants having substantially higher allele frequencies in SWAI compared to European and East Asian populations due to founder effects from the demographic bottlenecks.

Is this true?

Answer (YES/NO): YES